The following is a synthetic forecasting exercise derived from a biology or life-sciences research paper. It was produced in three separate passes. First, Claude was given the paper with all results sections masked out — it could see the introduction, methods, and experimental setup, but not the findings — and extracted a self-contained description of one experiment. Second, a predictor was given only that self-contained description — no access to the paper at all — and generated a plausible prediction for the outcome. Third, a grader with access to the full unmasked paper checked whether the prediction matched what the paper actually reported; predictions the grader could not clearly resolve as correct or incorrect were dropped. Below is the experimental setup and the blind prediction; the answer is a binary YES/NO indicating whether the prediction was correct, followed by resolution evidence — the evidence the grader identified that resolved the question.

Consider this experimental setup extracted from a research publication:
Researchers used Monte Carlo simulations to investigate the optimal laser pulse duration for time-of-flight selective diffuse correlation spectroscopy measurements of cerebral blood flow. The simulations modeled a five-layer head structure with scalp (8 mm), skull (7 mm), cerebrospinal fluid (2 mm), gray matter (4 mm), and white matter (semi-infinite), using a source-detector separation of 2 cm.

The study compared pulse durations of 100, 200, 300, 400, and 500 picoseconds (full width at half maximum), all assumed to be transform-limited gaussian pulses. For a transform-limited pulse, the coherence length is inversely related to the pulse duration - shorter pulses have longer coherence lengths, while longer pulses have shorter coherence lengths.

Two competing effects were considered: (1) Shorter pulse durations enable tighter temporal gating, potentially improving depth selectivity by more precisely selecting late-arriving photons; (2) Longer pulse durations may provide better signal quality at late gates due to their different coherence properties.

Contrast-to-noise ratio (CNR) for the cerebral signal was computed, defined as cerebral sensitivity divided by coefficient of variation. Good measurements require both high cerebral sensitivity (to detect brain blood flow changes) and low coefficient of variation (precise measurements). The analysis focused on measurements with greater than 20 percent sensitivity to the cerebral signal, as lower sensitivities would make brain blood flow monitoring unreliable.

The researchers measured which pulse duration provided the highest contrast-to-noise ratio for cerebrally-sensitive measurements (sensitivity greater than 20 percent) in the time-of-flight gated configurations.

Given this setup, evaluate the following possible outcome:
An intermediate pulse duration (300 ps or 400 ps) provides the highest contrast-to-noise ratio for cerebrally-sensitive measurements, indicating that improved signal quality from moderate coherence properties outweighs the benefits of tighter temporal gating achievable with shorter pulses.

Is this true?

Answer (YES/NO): YES